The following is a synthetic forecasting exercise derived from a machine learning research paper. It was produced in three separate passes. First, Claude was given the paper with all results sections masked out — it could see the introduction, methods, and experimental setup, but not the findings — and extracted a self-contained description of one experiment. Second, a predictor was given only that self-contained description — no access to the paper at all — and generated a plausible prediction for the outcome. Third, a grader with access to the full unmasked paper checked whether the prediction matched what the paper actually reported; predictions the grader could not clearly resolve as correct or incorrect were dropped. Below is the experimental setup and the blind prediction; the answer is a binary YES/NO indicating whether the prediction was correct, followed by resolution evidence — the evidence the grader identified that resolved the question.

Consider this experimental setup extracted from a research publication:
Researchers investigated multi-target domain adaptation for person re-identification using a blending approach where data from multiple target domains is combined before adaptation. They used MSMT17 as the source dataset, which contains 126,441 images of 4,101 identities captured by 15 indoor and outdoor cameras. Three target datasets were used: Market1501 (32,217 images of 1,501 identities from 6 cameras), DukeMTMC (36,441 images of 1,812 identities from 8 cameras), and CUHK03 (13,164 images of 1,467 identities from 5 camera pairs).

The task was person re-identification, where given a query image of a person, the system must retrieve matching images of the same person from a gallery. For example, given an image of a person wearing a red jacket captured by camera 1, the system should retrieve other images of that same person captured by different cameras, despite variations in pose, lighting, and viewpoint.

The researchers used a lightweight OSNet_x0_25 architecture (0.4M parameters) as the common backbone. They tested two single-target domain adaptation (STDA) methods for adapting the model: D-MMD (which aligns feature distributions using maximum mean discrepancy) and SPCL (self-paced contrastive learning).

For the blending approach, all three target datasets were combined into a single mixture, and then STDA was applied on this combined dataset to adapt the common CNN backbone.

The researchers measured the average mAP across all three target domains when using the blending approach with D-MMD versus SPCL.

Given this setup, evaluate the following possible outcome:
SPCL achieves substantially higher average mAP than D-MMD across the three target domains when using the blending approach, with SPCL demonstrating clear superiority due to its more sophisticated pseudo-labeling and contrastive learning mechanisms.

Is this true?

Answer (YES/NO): NO